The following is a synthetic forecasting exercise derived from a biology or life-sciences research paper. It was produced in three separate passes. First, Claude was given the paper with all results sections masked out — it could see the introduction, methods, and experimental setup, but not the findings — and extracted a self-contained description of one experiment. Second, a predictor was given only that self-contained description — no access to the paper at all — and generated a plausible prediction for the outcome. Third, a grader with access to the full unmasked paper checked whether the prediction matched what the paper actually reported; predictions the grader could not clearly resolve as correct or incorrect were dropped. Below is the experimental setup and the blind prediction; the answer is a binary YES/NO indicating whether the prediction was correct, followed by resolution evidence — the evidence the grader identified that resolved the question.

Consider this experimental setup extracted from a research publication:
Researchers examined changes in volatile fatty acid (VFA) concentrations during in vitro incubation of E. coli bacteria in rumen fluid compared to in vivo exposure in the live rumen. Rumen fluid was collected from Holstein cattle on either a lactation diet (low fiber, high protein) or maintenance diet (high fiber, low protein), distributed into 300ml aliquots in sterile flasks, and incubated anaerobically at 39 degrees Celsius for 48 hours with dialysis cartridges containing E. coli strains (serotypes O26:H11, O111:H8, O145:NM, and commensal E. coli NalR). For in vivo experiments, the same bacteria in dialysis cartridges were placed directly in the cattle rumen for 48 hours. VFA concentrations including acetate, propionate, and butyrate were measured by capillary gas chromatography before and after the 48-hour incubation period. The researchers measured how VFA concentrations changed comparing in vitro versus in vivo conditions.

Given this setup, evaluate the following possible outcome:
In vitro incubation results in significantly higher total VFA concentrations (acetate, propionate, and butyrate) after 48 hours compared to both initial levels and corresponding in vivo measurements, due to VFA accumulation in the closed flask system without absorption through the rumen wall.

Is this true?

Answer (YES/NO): YES